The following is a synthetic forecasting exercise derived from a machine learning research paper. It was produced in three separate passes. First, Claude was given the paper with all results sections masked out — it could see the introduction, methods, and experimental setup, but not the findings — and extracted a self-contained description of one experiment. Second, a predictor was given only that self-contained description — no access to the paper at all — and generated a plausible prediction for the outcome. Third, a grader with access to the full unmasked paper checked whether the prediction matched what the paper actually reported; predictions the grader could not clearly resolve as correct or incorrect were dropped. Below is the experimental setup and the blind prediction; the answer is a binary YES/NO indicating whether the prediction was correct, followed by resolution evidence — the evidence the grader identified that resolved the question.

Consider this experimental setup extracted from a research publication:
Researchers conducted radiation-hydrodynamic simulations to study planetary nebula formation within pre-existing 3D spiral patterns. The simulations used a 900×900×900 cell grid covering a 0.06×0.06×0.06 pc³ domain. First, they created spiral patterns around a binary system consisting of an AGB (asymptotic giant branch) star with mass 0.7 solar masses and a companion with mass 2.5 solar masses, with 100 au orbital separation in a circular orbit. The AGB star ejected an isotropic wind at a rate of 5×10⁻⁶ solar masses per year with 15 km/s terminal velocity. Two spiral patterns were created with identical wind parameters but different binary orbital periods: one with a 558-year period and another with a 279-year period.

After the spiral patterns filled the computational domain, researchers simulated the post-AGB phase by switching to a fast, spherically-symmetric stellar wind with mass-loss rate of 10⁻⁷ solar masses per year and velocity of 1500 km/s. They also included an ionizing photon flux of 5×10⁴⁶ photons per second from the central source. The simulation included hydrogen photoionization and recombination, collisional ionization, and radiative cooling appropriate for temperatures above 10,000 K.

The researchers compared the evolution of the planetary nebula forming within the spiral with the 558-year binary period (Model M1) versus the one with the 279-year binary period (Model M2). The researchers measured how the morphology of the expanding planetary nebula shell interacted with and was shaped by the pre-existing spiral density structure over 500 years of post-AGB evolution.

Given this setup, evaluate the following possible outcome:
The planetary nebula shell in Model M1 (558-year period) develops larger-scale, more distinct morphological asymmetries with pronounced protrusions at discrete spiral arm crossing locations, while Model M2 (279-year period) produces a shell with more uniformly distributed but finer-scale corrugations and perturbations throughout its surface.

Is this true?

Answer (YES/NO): NO